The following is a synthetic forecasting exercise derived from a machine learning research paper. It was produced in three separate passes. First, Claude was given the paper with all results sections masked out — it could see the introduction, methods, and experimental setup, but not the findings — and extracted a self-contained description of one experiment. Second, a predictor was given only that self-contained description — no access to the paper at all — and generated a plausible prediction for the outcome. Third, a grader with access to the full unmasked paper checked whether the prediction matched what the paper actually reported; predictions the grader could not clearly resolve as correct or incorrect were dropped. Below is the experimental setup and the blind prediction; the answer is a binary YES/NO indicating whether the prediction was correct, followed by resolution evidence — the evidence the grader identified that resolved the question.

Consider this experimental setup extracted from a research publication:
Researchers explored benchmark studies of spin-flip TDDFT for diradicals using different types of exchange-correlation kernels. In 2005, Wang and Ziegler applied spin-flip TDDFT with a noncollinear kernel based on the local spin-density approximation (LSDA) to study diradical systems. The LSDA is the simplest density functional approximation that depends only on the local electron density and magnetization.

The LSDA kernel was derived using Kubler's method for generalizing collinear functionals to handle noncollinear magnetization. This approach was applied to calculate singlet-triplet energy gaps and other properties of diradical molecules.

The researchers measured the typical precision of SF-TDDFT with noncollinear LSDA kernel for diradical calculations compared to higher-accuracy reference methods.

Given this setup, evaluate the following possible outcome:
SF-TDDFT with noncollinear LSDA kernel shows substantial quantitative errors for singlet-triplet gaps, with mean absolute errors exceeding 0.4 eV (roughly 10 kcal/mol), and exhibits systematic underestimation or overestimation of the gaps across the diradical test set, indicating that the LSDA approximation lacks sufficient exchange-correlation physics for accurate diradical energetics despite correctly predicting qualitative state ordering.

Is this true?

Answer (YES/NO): NO